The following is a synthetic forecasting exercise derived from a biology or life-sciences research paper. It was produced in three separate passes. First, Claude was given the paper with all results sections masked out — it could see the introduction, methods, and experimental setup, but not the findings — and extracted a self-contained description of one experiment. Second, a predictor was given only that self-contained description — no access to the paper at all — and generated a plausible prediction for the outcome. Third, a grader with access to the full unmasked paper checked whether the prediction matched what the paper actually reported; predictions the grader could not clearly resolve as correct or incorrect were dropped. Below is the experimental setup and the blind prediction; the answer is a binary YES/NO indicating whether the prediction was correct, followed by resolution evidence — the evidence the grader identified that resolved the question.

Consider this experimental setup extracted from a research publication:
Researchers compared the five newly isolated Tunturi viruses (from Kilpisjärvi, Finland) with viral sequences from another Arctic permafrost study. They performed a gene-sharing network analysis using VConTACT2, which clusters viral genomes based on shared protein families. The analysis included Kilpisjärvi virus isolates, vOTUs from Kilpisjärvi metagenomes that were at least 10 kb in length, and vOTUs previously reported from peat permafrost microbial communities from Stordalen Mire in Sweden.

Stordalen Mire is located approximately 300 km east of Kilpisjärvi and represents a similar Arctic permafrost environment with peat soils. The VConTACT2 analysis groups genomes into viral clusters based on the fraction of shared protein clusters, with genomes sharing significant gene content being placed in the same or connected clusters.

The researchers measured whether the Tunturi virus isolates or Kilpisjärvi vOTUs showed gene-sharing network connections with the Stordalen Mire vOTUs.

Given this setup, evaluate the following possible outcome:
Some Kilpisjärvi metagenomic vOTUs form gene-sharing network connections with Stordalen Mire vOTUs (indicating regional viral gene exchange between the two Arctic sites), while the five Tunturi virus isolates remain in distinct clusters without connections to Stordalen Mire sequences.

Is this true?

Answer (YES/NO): NO